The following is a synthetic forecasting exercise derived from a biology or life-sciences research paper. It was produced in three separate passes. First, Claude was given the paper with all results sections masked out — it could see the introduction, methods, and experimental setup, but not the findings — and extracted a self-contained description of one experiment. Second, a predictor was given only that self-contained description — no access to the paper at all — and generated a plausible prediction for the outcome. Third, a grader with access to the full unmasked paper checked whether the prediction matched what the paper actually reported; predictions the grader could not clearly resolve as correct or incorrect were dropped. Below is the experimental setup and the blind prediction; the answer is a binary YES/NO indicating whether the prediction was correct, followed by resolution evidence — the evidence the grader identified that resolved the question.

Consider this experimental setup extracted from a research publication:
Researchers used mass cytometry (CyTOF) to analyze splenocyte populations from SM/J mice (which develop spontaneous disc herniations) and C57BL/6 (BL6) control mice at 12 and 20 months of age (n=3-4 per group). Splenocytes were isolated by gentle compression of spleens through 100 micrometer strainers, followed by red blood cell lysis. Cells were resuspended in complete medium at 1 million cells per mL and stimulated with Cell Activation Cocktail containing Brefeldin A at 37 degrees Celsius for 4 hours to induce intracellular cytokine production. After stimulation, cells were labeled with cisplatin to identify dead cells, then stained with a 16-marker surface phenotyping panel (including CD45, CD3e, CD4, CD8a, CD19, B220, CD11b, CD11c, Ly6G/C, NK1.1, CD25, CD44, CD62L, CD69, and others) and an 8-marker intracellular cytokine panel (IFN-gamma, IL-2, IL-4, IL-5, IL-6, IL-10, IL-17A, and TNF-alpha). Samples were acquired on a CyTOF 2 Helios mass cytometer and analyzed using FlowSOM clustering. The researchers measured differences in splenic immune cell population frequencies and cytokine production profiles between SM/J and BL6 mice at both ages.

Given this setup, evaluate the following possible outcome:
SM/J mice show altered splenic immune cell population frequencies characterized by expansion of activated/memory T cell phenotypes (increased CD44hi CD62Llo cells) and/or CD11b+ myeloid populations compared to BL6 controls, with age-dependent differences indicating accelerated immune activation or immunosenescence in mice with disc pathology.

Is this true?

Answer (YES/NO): NO